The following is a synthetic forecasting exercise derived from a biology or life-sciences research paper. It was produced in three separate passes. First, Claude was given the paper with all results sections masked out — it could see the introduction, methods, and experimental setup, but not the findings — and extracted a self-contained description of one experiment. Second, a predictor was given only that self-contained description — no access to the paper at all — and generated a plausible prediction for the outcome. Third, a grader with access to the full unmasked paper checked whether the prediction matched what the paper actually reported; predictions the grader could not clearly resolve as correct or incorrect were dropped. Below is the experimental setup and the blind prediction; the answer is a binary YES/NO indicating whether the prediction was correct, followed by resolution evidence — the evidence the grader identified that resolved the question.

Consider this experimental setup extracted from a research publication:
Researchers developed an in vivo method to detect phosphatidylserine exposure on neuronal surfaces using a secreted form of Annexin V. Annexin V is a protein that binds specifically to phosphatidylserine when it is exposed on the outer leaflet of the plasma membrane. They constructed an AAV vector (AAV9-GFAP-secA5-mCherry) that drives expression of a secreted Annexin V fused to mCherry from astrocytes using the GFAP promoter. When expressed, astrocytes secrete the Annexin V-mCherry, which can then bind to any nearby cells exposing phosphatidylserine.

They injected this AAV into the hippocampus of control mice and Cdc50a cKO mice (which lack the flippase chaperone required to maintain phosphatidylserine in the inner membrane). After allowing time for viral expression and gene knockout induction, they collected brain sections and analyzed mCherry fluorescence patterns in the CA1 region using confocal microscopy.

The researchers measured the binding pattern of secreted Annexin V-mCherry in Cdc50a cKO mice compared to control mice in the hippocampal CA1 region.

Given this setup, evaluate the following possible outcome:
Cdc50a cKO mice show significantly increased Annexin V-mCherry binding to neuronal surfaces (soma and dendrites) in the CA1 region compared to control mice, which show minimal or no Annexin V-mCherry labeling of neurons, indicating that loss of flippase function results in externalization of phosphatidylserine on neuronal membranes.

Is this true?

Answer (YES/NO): NO